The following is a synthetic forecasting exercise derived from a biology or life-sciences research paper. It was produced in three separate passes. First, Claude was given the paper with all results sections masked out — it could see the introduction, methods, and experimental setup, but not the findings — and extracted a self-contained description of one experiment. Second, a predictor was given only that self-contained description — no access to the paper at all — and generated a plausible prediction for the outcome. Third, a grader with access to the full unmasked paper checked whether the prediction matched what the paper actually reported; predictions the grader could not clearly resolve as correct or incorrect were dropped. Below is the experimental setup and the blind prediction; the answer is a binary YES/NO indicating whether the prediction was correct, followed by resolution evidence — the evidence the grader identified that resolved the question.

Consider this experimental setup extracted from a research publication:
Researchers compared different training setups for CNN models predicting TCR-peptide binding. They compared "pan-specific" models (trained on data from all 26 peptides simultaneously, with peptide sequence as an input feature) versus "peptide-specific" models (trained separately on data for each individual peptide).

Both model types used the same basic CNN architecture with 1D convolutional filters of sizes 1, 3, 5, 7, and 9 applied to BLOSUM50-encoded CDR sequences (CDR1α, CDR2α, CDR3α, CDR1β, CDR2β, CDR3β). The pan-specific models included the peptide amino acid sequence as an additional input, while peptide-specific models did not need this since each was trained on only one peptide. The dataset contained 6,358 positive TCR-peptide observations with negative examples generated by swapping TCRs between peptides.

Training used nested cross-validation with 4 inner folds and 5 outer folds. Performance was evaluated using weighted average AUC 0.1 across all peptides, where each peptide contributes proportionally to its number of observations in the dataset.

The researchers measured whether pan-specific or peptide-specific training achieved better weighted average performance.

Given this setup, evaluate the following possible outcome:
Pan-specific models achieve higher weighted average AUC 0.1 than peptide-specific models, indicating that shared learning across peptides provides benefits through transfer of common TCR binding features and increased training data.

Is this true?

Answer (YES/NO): NO